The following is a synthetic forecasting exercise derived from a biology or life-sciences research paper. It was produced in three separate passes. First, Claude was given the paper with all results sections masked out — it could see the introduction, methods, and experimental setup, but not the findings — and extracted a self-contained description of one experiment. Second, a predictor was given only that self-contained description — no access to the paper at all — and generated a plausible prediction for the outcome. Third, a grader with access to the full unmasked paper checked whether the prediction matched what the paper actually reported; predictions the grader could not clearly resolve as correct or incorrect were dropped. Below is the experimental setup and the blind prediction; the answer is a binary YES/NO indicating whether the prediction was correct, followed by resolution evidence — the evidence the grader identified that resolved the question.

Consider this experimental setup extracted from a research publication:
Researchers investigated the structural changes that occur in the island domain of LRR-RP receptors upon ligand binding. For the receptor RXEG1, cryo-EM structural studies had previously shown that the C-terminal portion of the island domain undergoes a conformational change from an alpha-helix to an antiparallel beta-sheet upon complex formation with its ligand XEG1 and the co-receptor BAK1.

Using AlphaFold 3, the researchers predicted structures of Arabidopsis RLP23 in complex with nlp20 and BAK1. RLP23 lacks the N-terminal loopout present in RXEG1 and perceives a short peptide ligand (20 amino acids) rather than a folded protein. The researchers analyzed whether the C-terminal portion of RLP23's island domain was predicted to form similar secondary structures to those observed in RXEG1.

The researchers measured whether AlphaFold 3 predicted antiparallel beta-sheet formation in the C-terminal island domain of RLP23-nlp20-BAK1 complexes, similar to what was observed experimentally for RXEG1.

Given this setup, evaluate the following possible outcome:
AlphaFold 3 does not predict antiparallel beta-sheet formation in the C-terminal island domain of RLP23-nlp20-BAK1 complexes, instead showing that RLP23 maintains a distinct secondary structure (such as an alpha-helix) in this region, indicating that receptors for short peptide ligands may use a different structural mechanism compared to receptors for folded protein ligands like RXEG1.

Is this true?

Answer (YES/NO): NO